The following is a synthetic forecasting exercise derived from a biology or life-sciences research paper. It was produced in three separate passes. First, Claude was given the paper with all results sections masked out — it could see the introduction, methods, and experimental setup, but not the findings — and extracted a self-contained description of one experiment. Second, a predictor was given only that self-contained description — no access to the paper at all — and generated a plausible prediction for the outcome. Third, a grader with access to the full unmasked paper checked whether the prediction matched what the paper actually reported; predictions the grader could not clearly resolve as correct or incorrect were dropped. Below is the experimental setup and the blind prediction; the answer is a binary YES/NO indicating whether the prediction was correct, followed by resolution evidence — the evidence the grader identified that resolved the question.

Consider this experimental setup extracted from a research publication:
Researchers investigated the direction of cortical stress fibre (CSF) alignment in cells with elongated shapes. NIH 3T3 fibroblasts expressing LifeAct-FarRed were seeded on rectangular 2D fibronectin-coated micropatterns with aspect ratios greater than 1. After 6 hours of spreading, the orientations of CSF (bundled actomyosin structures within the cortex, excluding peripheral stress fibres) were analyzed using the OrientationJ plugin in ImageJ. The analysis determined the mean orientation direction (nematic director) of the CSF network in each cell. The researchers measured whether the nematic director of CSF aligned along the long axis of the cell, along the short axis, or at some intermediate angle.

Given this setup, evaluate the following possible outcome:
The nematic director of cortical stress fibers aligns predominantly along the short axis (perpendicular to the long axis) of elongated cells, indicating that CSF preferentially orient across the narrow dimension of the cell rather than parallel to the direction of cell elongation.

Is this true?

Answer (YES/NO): NO